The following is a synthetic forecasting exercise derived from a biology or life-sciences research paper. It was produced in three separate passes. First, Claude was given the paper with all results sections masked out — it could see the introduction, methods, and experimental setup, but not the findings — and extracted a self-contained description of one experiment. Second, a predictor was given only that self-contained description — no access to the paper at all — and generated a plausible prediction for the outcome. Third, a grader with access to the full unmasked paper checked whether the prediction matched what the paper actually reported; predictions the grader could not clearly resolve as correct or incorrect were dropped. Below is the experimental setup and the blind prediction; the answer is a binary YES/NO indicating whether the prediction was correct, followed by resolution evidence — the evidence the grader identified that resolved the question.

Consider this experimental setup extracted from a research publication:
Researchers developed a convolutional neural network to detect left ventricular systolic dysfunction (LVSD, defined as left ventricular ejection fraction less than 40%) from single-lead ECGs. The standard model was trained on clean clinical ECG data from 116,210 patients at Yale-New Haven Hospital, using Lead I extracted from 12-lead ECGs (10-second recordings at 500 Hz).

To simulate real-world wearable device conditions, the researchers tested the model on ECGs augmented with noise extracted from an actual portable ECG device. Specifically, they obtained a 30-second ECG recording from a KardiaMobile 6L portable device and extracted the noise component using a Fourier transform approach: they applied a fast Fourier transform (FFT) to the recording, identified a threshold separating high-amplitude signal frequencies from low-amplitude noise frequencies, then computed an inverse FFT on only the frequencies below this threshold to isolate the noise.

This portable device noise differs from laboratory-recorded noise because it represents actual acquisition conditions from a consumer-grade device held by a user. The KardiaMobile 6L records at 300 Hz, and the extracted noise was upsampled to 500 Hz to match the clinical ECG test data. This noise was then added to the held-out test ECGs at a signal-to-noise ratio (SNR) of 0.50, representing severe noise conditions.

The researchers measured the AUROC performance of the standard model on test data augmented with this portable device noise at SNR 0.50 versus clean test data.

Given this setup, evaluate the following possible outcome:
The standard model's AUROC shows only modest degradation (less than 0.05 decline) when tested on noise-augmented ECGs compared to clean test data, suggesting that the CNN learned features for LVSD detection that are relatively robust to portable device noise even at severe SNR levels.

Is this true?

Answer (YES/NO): NO